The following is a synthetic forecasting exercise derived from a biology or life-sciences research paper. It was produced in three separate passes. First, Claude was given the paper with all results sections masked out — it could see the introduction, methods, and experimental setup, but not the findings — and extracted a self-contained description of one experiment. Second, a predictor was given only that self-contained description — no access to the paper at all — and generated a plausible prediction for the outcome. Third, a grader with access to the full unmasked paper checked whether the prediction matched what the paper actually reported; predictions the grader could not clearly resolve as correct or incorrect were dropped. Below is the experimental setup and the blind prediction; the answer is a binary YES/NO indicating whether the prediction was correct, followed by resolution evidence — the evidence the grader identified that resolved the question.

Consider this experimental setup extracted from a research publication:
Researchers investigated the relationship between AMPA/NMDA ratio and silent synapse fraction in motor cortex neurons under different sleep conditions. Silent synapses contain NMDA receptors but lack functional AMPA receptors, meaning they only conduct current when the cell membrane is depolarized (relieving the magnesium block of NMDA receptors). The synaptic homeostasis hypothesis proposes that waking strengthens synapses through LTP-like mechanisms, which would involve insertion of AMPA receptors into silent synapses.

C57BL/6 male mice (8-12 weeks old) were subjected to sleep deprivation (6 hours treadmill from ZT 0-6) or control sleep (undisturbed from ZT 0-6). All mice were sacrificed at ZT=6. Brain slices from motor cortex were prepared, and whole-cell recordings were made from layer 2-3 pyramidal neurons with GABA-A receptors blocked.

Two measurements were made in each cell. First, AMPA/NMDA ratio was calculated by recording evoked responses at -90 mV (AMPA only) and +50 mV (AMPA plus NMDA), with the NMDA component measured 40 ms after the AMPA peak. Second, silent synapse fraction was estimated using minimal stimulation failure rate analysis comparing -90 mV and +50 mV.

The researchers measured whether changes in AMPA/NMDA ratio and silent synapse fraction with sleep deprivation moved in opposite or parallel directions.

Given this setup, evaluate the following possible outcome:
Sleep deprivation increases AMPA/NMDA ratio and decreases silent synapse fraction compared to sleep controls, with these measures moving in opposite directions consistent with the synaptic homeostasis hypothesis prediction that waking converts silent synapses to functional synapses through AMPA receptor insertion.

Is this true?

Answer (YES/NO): YES